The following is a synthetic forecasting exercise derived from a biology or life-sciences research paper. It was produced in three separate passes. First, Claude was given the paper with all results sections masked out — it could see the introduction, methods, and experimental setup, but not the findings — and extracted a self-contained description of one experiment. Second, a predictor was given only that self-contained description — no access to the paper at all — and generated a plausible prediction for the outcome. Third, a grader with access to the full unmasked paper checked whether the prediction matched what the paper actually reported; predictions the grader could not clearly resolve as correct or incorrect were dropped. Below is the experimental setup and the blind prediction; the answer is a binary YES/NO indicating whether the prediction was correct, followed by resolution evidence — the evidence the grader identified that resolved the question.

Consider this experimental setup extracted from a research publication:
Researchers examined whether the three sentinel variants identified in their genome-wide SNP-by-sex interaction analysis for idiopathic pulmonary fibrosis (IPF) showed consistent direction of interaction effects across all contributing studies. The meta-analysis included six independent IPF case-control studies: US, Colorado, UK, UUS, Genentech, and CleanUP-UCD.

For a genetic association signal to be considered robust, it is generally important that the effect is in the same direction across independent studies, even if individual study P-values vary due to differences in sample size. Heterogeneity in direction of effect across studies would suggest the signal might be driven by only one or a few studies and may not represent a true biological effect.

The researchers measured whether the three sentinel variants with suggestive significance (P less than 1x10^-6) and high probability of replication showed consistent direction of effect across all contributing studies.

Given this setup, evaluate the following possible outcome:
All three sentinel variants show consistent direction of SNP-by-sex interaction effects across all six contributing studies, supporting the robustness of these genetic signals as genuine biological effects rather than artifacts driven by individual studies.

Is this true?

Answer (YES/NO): YES